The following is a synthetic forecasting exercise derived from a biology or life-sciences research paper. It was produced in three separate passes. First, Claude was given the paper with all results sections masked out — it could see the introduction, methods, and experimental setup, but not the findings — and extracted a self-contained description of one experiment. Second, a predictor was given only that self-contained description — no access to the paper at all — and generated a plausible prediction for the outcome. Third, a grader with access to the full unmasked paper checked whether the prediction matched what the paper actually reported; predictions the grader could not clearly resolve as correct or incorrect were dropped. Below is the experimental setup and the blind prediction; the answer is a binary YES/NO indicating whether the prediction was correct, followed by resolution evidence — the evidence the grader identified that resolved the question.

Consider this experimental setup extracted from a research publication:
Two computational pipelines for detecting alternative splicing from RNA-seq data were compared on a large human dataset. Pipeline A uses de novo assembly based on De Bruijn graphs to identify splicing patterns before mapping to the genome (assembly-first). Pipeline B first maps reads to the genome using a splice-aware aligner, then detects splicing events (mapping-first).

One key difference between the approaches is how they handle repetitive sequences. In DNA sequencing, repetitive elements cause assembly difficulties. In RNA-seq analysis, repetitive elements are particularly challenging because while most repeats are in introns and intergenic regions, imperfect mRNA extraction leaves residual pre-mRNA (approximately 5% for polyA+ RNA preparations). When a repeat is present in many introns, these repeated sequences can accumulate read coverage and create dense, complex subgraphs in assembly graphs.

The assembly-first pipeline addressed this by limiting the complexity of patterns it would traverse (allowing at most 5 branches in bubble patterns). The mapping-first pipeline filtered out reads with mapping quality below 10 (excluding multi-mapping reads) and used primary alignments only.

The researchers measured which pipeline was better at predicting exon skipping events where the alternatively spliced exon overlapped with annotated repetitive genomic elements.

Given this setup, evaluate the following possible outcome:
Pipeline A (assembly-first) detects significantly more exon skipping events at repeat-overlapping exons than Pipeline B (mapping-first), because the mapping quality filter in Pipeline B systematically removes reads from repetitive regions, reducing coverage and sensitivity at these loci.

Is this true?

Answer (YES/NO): NO